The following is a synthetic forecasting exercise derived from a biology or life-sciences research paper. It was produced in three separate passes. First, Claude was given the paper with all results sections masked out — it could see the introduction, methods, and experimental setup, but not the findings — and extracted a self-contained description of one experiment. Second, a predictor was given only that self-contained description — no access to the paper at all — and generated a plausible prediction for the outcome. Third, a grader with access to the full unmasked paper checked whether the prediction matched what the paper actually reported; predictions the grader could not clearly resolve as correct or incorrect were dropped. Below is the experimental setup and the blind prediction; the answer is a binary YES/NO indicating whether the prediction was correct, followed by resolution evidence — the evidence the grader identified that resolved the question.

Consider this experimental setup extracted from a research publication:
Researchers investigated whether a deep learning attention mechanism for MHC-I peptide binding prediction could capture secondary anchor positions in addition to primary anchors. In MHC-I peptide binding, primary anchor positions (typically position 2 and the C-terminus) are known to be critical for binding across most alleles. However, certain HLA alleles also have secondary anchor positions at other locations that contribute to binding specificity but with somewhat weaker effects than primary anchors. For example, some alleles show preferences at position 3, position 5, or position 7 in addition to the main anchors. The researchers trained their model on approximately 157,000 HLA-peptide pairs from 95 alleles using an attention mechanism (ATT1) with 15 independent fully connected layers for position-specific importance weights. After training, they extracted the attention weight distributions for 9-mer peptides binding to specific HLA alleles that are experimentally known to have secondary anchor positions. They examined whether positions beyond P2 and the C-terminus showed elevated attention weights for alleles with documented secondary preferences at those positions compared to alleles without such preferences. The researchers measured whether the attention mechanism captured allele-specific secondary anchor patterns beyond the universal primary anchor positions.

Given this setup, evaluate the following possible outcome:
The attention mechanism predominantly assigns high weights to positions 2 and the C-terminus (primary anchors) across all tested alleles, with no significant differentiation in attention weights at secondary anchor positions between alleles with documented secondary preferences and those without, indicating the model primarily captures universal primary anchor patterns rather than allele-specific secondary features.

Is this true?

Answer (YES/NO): NO